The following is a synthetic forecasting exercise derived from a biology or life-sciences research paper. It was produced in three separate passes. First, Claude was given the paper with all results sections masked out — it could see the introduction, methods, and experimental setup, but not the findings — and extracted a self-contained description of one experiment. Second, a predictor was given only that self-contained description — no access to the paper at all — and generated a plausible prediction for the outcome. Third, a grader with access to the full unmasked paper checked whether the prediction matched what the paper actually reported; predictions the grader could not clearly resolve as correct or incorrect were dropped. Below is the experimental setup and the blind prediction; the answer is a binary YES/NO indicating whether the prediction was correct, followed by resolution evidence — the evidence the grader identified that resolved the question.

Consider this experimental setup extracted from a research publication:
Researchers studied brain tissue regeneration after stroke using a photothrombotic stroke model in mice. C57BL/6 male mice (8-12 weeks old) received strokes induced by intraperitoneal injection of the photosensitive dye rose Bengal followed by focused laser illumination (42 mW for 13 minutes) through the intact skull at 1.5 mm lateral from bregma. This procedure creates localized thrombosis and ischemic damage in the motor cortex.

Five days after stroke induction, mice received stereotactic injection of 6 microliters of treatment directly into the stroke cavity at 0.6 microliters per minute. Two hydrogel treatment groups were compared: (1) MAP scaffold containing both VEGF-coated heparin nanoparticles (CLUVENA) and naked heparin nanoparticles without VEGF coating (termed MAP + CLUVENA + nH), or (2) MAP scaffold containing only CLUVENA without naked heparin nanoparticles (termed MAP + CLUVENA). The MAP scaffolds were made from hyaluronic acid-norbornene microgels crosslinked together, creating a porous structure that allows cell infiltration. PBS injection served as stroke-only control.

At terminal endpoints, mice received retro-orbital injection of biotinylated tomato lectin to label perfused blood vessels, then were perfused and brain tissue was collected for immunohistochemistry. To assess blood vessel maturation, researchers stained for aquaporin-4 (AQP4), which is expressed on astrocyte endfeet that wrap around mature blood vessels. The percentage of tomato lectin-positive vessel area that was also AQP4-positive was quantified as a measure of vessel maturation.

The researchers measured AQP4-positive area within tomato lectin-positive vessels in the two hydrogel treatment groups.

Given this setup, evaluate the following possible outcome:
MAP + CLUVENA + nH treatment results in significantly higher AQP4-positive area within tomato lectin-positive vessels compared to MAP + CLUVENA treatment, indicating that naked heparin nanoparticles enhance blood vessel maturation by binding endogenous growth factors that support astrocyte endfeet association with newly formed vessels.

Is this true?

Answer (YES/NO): NO